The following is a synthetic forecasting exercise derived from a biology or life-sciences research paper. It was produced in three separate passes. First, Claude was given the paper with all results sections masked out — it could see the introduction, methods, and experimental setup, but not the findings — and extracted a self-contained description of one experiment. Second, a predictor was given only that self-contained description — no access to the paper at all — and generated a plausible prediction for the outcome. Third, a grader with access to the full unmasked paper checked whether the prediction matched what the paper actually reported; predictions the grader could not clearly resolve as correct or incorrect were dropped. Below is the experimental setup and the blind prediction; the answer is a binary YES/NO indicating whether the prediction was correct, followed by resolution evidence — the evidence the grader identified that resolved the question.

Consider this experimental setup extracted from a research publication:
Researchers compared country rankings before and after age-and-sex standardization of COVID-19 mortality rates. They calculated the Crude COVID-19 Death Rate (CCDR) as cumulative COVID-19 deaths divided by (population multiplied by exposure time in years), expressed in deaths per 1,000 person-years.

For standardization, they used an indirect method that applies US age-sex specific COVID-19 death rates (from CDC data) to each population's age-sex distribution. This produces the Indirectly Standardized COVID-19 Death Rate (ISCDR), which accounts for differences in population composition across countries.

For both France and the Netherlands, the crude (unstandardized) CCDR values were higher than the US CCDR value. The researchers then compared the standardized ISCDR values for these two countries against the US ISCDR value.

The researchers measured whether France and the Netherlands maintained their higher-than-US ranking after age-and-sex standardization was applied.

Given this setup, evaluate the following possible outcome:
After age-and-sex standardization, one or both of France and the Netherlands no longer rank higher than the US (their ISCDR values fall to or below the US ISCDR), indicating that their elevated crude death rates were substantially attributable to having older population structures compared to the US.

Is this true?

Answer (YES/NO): YES